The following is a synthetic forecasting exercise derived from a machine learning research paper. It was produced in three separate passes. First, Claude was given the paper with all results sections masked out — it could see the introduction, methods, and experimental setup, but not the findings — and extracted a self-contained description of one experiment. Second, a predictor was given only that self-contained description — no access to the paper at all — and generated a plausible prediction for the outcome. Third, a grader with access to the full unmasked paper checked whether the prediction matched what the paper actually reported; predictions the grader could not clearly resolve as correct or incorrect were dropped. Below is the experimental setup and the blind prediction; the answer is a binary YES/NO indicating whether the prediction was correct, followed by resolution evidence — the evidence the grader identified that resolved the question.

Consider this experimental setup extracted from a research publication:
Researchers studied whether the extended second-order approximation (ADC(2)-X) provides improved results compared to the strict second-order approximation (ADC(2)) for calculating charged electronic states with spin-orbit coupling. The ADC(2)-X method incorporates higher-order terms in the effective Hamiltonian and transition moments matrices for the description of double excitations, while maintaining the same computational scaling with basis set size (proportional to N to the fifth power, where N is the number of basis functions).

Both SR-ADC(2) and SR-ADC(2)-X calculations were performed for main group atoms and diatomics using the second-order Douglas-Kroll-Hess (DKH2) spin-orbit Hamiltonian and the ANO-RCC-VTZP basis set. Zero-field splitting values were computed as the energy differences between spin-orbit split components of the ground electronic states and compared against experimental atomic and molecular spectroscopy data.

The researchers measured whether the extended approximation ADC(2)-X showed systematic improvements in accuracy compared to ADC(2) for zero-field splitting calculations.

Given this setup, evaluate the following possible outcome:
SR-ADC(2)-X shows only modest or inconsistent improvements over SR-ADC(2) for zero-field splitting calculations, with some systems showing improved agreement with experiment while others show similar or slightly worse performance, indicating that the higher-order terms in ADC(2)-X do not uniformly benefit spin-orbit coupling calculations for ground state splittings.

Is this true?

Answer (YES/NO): YES